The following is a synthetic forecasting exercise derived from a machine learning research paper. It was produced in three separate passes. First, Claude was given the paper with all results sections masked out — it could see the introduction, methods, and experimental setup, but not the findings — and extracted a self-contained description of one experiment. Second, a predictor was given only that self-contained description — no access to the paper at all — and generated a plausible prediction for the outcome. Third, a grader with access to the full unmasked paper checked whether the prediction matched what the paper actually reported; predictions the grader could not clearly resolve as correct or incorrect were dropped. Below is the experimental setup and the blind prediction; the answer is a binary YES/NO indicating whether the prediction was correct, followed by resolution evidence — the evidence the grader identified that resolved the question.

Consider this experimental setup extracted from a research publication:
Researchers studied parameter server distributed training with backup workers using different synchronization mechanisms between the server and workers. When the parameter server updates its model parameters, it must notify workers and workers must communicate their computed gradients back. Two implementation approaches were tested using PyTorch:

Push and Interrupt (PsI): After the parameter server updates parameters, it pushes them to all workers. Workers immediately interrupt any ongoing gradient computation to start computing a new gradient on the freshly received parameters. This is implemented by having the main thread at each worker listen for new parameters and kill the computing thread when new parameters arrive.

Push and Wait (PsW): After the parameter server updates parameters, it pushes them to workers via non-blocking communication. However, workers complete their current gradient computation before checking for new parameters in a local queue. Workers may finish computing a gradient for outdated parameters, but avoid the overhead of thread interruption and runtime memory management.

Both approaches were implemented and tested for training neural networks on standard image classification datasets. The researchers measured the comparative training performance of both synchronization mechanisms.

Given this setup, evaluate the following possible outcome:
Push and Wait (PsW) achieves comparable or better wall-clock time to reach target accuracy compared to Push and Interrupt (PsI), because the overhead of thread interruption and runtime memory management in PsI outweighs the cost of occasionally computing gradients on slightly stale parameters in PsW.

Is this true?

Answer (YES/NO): YES